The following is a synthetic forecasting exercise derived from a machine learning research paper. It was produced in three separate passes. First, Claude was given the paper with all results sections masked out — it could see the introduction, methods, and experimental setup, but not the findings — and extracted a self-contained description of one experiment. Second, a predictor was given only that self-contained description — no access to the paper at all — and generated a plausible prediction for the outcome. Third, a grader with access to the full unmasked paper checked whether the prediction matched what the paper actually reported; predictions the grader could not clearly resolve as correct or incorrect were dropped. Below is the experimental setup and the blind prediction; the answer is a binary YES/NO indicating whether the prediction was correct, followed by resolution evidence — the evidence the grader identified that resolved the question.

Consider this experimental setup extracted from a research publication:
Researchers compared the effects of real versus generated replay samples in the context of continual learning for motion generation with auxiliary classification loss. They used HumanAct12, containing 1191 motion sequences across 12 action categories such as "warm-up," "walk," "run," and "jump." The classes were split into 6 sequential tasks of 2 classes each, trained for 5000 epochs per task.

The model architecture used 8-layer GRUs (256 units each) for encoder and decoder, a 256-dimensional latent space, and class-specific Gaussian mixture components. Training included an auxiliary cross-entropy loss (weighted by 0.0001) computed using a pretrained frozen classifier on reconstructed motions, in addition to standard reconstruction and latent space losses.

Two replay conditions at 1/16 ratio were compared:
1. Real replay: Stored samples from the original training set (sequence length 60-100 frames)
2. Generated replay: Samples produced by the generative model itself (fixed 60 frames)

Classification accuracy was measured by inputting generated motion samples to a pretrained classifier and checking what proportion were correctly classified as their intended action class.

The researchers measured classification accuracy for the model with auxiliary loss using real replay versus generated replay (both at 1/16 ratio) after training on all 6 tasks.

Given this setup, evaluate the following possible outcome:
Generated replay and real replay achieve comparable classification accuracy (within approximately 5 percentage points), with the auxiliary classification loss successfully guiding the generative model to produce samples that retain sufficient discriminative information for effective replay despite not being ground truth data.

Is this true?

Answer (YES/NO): NO